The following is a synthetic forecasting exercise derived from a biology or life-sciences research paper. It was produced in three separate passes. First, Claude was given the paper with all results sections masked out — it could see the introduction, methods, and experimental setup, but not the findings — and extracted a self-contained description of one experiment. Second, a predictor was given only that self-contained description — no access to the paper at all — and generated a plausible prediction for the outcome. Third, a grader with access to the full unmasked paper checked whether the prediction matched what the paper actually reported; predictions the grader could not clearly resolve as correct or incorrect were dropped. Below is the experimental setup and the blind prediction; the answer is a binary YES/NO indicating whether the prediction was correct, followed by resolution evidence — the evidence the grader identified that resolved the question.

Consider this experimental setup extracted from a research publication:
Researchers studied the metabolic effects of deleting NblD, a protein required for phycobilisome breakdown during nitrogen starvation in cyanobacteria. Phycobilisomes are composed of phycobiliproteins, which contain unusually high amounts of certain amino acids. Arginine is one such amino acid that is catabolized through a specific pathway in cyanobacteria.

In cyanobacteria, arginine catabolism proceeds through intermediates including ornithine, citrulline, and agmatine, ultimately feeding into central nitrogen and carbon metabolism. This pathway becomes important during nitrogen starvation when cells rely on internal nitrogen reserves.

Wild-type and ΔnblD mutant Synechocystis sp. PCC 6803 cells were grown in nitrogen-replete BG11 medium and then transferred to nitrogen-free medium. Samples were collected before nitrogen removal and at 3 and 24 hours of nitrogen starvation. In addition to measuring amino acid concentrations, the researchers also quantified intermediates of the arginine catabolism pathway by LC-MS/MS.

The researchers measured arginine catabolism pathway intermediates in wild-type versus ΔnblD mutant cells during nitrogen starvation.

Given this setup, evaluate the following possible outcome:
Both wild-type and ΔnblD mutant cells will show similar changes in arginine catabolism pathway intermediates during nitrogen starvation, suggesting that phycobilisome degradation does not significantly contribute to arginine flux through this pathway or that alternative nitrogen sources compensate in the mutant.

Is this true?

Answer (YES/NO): NO